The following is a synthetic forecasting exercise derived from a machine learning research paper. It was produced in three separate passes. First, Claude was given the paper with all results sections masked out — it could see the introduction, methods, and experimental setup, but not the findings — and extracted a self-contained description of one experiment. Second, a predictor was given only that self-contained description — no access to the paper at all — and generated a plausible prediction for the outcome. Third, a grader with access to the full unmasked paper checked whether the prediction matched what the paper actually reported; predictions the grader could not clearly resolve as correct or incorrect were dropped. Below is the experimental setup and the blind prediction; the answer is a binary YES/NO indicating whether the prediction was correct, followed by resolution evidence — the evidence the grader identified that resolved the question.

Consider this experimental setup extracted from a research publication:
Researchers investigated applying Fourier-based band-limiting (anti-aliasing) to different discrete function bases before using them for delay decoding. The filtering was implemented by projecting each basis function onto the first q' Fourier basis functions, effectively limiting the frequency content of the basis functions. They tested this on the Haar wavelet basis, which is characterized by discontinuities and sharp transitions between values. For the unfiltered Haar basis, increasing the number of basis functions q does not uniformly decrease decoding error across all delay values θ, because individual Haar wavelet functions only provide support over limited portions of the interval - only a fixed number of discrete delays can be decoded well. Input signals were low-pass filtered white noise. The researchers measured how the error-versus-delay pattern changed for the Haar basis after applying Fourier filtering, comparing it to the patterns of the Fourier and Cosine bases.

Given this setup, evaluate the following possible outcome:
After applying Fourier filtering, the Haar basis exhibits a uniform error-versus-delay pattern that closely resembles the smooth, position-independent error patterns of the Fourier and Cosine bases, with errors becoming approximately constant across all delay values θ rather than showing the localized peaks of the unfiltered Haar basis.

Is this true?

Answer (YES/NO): YES